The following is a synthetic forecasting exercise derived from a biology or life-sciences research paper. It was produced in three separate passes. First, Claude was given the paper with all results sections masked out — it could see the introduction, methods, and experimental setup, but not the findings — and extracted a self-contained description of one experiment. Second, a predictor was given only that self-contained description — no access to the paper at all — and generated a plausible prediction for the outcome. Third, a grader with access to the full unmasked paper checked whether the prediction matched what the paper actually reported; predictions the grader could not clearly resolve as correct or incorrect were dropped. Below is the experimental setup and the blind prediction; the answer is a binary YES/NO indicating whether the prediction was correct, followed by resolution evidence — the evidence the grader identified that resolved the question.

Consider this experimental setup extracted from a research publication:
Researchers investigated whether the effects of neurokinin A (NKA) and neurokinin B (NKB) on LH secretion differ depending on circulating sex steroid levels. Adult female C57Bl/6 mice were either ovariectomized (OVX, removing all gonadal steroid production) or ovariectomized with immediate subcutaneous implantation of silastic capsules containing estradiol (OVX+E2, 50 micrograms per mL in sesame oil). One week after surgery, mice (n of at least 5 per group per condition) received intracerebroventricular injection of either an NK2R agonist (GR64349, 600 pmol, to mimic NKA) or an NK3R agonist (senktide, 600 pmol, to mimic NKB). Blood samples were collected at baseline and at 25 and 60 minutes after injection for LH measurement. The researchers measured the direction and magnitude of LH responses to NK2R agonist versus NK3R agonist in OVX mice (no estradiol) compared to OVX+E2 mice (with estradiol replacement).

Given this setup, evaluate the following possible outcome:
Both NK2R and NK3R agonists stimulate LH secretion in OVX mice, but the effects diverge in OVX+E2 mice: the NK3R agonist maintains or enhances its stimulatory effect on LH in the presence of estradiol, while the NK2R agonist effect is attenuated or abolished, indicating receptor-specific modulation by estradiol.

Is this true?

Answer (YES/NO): NO